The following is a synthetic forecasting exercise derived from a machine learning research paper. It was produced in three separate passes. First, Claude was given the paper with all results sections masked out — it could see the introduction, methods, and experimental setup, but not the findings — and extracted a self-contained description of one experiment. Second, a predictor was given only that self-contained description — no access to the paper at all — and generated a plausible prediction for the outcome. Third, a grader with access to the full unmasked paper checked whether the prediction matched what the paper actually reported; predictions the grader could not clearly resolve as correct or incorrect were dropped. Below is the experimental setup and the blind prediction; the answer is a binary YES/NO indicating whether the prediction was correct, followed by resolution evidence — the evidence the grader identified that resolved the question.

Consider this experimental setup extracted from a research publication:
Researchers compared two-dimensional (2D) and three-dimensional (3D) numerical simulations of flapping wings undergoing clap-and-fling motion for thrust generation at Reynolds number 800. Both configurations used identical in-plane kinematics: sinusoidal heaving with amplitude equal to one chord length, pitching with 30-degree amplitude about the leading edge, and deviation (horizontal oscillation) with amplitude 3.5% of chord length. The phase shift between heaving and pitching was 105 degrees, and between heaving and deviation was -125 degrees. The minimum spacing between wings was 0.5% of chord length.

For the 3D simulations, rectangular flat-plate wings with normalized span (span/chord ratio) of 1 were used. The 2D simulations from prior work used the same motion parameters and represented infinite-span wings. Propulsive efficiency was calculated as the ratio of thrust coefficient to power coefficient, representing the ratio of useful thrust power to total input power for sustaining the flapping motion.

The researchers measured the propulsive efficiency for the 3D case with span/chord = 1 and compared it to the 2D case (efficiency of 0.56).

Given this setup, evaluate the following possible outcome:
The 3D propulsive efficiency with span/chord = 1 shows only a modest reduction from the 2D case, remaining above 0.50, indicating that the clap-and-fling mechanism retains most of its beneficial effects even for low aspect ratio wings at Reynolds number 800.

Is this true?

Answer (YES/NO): NO